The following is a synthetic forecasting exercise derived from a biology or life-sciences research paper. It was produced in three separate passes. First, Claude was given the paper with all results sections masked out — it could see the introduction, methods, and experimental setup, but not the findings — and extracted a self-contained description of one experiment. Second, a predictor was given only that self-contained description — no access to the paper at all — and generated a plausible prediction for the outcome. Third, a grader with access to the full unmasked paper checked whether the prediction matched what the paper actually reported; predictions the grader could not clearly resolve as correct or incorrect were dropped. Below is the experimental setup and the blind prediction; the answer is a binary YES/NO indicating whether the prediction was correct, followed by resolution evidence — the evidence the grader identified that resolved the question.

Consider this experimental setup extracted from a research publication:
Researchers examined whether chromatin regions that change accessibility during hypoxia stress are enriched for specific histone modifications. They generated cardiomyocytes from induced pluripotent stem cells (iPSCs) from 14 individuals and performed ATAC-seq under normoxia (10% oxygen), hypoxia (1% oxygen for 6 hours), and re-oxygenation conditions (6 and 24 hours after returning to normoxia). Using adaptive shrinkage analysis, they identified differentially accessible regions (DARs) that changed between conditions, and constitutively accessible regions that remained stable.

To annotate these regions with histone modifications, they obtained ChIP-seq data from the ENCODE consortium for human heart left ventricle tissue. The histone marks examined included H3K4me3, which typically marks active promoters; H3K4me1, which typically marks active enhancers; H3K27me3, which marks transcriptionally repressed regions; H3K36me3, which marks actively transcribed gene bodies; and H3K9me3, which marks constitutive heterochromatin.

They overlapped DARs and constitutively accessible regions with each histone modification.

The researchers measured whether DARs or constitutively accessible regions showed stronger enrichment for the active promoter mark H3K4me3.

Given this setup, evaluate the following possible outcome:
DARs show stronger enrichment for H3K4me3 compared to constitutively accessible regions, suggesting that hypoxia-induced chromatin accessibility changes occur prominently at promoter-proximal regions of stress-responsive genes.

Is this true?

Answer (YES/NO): YES